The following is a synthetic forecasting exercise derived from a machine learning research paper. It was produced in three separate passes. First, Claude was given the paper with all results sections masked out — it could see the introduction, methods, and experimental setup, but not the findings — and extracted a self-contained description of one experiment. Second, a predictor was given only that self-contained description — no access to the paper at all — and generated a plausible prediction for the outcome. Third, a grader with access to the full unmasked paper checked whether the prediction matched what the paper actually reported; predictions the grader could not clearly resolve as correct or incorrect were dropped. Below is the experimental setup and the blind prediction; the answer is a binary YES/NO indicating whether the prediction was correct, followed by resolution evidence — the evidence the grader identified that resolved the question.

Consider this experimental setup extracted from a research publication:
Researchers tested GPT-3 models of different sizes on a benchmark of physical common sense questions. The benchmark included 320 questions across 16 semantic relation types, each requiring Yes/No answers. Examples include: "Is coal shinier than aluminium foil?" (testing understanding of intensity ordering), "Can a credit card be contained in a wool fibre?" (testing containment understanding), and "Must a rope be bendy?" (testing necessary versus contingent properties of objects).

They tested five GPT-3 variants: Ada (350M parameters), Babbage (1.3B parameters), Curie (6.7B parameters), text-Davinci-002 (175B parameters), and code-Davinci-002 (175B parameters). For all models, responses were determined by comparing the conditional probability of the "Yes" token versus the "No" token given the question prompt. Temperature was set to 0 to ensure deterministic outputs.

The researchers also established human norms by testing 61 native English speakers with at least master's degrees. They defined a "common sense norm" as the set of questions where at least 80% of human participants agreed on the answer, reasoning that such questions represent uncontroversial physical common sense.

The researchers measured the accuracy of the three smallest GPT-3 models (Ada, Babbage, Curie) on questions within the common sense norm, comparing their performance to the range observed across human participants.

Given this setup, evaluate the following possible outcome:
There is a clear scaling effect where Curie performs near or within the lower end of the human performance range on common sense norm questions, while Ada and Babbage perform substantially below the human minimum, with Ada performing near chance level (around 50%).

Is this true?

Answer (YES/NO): NO